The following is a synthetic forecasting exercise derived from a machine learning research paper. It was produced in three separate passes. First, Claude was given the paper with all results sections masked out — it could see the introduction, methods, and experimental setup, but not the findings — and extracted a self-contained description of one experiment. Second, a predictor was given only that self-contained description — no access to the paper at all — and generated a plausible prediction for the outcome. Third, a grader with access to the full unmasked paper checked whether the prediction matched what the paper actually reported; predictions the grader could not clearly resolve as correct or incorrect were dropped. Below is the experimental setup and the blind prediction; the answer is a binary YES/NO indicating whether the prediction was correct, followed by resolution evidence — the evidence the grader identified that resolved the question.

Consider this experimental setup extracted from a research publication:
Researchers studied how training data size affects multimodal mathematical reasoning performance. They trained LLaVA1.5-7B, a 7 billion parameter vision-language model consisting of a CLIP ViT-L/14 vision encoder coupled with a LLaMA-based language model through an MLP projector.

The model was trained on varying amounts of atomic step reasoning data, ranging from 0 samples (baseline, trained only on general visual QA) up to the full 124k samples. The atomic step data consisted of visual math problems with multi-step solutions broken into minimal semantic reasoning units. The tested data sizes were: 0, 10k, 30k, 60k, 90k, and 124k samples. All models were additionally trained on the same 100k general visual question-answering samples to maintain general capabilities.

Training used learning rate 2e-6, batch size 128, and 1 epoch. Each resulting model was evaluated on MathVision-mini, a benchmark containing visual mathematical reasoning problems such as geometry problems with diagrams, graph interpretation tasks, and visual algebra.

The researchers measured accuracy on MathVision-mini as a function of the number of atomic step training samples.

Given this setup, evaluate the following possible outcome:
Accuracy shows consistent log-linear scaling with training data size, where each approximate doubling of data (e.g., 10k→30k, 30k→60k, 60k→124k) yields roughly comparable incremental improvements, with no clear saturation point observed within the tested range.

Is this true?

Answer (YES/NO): NO